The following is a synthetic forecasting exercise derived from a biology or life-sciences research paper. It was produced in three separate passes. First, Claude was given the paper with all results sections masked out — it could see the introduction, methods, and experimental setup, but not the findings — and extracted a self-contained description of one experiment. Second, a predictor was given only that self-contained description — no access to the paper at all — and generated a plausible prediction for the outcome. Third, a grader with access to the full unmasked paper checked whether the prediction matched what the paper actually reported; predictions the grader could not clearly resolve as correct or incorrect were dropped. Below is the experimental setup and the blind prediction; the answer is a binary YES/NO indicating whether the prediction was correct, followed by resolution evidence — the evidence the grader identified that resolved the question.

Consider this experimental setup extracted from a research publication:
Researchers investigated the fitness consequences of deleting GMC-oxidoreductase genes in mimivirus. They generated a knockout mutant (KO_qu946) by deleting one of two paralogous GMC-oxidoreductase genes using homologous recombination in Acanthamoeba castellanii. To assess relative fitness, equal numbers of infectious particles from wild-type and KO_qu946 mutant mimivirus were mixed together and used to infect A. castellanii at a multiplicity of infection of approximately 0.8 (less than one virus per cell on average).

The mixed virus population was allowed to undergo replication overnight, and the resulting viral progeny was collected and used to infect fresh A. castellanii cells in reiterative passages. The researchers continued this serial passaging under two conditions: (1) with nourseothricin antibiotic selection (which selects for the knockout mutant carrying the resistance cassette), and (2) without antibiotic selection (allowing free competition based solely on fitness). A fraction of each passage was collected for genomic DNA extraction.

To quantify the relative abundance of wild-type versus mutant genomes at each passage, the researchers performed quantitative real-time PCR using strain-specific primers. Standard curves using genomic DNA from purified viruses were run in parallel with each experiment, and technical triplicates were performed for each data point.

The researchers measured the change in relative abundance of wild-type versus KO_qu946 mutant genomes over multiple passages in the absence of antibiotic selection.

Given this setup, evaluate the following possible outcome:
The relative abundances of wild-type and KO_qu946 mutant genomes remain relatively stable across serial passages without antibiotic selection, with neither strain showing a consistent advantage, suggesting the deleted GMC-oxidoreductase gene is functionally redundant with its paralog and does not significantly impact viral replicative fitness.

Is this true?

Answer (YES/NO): YES